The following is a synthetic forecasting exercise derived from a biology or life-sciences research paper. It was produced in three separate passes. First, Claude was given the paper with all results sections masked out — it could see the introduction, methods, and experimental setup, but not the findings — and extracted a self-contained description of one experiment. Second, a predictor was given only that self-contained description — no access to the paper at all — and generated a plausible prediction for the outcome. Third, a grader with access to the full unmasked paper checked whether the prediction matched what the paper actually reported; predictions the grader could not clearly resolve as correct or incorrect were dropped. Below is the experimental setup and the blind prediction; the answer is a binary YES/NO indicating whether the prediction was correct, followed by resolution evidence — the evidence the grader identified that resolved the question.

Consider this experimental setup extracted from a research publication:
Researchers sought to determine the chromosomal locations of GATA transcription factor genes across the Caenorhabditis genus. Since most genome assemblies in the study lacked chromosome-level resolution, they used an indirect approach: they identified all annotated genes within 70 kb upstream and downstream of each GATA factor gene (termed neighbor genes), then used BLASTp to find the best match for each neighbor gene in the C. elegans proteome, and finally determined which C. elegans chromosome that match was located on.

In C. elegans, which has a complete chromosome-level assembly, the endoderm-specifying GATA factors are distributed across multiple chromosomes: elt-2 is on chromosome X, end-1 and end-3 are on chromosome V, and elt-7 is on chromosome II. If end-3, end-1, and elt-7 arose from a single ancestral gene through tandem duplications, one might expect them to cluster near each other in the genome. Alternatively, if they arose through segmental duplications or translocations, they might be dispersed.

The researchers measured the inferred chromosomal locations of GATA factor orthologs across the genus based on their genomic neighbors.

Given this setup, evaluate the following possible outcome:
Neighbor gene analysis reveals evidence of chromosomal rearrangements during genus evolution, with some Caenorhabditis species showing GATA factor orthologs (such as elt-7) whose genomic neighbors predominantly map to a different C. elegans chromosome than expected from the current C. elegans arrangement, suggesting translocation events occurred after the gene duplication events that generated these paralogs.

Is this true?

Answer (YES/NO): NO